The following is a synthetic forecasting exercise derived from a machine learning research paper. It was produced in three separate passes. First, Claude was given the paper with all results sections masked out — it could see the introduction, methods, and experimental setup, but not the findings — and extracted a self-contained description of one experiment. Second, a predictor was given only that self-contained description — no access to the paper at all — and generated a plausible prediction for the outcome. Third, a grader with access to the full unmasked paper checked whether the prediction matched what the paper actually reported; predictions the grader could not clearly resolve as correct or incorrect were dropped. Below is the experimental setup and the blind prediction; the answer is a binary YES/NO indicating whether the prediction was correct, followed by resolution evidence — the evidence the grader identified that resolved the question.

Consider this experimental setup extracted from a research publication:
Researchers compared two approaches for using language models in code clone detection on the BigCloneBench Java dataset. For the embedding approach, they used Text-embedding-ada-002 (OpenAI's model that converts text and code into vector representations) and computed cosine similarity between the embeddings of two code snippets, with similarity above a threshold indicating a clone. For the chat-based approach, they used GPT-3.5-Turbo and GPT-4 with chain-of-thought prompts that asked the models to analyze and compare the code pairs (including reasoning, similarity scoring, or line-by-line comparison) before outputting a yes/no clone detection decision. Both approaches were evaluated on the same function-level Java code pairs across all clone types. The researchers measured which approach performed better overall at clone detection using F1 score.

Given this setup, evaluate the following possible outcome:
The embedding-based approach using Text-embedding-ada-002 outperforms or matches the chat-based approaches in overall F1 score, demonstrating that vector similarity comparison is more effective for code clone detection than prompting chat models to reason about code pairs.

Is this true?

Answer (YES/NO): YES